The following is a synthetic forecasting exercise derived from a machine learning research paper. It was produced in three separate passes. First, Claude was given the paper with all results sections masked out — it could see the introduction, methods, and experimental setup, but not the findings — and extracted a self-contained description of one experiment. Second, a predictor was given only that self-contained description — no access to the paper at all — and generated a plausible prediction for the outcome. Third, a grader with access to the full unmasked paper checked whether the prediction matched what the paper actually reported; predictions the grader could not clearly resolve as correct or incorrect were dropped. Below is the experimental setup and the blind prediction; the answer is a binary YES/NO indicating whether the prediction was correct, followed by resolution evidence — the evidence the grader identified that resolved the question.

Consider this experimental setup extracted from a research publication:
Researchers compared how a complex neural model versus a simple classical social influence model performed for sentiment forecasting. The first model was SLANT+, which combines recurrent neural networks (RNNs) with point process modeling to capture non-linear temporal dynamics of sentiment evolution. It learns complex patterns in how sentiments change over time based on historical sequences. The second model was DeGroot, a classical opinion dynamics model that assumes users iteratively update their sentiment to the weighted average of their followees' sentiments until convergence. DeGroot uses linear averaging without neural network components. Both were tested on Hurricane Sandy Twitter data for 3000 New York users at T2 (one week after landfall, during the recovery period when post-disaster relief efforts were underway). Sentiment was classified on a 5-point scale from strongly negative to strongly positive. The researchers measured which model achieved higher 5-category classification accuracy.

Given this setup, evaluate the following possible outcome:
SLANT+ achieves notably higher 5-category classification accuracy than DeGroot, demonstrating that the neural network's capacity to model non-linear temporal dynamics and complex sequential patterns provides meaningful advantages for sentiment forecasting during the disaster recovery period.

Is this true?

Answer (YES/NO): NO